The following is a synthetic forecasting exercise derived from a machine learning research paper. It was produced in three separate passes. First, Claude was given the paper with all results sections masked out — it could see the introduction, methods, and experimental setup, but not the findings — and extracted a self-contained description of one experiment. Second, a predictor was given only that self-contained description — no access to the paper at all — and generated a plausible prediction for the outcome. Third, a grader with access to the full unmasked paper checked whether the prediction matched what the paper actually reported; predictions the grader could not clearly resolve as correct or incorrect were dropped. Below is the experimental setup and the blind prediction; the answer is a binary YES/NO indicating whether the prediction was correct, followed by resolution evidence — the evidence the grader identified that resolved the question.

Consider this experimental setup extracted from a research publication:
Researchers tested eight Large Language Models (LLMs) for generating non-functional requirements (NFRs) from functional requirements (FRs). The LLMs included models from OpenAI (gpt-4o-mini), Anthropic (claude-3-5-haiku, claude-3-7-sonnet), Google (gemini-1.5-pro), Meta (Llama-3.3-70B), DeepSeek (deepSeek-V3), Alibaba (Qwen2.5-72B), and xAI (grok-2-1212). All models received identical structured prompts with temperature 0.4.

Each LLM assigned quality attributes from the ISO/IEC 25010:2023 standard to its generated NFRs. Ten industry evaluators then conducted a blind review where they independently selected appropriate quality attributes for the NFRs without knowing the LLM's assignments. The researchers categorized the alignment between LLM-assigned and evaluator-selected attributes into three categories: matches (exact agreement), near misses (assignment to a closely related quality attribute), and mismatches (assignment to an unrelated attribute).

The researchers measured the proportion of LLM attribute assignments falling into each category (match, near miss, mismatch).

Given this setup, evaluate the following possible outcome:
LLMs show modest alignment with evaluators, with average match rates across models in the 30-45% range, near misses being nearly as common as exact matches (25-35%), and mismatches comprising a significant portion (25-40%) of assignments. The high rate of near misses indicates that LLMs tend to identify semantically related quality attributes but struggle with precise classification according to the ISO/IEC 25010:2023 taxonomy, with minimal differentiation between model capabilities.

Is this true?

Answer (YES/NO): NO